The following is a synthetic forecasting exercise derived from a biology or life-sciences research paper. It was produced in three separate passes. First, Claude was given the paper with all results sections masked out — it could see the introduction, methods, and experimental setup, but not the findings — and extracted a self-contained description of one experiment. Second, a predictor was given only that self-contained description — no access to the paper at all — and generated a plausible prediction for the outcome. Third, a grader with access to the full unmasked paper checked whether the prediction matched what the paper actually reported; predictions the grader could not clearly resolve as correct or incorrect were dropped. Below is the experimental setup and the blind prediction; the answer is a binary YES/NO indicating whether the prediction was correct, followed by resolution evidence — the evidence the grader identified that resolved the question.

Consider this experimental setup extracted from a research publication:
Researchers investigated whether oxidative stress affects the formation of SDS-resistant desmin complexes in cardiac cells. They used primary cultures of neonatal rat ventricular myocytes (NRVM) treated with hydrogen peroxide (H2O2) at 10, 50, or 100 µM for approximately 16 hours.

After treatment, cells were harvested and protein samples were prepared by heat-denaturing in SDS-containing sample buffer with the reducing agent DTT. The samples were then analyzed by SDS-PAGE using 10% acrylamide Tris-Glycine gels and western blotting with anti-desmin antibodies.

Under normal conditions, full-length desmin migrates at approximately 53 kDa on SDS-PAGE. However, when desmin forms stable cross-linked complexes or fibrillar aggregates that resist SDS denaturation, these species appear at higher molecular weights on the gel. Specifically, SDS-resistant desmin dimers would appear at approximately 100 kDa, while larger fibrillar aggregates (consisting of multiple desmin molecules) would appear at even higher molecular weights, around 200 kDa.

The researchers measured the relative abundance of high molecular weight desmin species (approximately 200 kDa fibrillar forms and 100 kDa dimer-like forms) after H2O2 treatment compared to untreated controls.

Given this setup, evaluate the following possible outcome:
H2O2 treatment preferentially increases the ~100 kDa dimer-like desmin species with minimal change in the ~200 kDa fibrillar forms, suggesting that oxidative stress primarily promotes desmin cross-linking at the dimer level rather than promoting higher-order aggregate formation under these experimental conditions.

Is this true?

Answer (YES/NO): NO